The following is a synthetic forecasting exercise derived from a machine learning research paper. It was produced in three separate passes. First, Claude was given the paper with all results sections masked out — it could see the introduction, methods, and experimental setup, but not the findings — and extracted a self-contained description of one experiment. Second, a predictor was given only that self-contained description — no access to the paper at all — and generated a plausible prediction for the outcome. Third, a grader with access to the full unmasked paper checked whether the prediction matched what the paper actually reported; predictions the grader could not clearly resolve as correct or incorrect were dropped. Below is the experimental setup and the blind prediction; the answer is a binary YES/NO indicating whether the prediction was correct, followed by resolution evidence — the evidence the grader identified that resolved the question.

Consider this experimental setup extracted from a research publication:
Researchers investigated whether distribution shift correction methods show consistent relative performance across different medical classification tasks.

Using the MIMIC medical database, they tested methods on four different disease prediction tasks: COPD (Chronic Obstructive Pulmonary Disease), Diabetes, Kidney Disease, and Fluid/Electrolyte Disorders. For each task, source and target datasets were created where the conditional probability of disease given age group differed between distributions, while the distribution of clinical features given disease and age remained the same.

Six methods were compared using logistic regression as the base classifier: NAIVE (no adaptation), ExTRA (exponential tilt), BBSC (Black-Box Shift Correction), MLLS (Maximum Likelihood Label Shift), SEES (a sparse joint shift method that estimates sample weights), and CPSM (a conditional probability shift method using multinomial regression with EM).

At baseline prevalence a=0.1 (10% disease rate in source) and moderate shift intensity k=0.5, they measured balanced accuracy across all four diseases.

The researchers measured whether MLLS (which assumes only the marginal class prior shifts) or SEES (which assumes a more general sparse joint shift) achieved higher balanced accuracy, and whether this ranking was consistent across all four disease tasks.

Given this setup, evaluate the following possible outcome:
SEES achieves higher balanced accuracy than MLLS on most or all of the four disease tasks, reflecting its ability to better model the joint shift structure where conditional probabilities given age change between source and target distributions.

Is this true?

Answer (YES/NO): YES